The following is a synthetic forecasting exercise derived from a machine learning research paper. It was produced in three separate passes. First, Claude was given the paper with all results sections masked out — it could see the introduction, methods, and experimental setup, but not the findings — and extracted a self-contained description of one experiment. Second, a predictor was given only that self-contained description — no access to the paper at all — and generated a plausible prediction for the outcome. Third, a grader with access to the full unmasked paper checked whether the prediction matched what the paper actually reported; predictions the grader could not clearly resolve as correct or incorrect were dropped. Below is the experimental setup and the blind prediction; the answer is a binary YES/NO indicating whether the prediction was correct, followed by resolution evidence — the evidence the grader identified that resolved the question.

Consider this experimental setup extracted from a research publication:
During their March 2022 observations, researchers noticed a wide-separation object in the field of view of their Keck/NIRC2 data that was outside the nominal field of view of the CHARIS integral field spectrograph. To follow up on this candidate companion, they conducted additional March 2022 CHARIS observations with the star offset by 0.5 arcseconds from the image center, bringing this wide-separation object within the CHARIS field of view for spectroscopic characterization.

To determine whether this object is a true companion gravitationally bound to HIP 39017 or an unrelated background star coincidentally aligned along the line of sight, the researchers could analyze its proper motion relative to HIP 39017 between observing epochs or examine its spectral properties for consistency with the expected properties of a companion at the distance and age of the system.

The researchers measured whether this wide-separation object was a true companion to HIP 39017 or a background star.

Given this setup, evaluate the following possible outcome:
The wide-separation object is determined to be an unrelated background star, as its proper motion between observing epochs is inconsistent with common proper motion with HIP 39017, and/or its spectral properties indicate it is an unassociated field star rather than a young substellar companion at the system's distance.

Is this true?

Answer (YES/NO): YES